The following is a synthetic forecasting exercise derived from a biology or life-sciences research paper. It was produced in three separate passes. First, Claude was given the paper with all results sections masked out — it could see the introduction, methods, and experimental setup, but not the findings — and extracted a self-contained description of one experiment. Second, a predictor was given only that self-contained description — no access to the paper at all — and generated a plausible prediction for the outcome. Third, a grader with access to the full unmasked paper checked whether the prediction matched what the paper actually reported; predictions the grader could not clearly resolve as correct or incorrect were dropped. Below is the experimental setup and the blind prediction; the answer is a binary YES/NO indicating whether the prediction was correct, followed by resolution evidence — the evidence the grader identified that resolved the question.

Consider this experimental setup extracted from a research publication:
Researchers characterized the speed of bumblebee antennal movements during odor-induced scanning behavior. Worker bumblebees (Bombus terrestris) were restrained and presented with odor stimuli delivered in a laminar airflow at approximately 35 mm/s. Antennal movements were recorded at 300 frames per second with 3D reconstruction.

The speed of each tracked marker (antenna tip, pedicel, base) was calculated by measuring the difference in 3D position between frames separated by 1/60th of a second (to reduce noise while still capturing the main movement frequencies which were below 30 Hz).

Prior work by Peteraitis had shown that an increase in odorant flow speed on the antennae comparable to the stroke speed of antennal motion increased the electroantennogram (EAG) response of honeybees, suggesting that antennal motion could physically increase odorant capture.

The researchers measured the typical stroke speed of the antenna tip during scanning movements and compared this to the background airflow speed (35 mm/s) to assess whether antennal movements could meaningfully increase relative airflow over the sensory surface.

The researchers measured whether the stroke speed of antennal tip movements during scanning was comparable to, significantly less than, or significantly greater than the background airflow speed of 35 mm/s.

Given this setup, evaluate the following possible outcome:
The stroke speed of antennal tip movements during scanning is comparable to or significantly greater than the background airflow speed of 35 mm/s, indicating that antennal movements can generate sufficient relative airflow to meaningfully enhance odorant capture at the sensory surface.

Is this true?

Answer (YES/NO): YES